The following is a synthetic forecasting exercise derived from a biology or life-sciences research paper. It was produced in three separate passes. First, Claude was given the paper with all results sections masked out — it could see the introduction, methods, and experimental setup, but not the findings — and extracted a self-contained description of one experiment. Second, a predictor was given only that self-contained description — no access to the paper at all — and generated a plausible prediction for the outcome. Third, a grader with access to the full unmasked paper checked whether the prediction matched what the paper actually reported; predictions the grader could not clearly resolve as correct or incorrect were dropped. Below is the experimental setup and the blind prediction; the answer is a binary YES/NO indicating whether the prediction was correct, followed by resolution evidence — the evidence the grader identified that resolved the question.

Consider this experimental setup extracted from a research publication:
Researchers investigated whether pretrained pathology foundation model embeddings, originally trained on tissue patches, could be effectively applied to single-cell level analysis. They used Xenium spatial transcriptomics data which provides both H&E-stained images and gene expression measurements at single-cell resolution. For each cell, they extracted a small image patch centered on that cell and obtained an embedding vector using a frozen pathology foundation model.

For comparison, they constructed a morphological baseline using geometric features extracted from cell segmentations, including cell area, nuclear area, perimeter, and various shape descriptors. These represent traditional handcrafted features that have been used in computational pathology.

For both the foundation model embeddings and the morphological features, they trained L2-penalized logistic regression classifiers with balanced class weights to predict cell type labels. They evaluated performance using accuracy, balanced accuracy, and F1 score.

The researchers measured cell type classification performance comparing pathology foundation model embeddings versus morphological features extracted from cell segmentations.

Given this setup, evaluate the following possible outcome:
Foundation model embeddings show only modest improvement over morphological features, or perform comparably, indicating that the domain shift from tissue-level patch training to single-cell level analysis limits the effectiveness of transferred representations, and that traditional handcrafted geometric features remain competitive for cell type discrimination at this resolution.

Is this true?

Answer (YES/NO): NO